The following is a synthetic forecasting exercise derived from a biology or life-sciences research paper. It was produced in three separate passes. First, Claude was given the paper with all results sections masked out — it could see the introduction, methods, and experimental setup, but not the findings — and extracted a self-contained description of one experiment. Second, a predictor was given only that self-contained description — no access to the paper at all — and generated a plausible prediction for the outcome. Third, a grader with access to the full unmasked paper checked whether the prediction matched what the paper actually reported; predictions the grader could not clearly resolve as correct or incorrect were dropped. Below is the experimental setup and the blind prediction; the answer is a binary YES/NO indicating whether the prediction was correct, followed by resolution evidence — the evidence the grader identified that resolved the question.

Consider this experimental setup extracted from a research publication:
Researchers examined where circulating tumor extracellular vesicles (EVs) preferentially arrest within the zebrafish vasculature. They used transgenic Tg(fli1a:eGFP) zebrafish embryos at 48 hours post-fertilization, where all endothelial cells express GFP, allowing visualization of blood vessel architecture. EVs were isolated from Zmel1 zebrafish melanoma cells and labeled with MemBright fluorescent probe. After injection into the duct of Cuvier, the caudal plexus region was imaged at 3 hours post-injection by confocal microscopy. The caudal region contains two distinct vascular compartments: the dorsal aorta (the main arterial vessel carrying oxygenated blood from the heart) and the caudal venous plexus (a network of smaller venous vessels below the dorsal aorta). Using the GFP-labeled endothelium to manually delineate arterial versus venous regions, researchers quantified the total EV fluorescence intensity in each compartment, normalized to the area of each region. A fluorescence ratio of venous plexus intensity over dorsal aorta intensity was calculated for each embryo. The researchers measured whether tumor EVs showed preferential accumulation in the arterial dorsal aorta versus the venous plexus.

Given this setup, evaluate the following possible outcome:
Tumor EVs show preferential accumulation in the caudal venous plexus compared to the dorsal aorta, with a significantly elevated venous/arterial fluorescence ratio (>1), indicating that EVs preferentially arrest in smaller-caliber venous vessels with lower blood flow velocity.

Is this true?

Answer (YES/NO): YES